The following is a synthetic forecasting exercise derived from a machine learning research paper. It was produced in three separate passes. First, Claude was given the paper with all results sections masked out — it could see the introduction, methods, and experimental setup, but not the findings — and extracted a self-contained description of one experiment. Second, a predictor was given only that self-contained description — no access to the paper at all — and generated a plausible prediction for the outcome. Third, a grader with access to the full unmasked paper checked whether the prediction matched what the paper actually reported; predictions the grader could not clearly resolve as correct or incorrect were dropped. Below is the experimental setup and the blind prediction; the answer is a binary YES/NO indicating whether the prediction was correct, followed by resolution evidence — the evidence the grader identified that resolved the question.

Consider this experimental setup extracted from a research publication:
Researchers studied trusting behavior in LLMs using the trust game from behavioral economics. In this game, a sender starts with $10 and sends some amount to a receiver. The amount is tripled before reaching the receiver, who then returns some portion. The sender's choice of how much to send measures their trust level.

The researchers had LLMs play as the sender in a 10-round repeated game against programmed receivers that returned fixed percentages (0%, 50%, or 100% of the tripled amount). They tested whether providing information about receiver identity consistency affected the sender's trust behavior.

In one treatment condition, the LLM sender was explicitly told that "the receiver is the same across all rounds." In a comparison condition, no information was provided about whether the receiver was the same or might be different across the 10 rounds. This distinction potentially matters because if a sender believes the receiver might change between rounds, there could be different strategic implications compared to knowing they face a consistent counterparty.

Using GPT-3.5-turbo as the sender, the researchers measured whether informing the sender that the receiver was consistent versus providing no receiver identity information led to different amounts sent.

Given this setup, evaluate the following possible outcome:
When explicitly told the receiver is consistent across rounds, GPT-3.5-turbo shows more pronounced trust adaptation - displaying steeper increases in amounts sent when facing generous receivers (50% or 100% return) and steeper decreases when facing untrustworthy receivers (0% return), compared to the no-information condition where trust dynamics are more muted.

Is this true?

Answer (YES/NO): NO